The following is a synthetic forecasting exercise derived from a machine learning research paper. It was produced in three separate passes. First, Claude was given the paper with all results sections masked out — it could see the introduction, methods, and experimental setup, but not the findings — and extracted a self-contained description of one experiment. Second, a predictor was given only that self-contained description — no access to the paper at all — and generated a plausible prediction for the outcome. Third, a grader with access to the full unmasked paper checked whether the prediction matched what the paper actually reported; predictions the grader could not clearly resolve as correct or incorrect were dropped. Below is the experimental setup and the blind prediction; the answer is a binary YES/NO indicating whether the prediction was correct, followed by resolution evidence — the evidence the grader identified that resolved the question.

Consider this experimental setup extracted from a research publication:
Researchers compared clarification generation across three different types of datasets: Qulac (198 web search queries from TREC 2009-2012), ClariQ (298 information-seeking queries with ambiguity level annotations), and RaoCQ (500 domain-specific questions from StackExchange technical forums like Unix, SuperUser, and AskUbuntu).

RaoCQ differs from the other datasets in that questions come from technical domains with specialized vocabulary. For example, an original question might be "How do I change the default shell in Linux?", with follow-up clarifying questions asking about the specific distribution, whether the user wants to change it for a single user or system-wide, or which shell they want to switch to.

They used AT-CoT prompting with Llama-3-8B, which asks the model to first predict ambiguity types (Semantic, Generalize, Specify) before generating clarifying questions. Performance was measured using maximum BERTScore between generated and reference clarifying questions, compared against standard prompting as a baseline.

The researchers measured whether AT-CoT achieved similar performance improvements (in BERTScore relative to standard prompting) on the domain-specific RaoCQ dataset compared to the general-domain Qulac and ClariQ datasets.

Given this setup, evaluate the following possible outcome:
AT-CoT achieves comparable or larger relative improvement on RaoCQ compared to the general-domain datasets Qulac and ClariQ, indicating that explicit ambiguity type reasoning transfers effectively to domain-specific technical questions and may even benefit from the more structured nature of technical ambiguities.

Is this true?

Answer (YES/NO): YES